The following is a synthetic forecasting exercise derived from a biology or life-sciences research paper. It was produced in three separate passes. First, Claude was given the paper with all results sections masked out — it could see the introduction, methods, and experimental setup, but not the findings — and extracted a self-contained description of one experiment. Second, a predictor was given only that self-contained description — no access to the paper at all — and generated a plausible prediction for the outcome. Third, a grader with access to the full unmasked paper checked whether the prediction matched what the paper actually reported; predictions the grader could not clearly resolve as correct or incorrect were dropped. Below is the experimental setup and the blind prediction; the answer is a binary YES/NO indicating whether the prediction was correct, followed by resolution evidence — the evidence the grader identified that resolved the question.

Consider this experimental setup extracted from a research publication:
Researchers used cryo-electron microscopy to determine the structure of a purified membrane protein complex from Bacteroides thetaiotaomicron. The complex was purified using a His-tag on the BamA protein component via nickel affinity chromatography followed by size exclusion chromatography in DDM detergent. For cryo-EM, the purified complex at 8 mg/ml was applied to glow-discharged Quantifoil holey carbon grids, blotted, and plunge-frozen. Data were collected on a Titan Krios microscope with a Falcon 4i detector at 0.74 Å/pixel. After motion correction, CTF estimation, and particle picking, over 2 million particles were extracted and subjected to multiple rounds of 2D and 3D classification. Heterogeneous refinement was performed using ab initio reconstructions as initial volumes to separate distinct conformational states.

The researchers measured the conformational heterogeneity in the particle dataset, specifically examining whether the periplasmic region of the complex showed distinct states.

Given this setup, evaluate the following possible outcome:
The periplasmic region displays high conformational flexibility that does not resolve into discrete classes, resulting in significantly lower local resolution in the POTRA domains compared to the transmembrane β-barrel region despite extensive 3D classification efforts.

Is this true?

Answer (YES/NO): NO